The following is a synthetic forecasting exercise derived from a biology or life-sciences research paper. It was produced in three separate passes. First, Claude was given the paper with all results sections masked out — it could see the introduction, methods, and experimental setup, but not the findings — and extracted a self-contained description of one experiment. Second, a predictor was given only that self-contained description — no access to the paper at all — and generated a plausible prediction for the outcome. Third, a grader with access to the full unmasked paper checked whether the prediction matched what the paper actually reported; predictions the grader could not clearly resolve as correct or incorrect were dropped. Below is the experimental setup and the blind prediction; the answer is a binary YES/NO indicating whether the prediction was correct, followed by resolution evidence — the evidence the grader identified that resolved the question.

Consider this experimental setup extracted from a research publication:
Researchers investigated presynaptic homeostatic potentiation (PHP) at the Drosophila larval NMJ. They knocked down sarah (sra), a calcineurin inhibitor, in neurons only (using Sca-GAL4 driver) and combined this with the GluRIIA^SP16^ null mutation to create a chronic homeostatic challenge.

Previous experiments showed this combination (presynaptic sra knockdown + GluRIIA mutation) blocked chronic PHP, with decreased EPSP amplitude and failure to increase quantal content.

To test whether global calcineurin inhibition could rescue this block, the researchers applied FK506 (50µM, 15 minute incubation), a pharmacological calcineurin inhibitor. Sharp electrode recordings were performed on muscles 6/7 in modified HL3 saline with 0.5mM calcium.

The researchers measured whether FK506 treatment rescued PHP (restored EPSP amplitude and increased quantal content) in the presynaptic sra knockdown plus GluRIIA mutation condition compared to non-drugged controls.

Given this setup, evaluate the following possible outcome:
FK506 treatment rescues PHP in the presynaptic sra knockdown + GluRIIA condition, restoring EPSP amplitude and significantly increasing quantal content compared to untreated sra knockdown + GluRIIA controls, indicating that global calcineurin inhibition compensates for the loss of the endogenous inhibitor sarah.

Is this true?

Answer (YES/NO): YES